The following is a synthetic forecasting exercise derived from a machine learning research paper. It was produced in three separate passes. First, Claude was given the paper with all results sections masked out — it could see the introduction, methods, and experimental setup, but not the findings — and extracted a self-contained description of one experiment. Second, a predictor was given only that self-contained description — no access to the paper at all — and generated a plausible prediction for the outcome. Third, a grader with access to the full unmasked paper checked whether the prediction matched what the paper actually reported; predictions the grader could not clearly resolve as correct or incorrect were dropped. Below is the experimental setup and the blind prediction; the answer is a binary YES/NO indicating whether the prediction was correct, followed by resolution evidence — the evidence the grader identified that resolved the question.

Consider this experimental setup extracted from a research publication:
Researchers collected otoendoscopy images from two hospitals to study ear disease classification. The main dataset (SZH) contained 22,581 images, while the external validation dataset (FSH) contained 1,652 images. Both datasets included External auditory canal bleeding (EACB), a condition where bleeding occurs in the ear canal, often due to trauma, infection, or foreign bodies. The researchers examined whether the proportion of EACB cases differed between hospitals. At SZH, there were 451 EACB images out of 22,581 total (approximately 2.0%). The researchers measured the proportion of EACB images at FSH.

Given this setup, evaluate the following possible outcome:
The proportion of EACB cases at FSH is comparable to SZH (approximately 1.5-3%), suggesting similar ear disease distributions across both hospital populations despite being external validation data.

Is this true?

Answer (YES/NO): NO